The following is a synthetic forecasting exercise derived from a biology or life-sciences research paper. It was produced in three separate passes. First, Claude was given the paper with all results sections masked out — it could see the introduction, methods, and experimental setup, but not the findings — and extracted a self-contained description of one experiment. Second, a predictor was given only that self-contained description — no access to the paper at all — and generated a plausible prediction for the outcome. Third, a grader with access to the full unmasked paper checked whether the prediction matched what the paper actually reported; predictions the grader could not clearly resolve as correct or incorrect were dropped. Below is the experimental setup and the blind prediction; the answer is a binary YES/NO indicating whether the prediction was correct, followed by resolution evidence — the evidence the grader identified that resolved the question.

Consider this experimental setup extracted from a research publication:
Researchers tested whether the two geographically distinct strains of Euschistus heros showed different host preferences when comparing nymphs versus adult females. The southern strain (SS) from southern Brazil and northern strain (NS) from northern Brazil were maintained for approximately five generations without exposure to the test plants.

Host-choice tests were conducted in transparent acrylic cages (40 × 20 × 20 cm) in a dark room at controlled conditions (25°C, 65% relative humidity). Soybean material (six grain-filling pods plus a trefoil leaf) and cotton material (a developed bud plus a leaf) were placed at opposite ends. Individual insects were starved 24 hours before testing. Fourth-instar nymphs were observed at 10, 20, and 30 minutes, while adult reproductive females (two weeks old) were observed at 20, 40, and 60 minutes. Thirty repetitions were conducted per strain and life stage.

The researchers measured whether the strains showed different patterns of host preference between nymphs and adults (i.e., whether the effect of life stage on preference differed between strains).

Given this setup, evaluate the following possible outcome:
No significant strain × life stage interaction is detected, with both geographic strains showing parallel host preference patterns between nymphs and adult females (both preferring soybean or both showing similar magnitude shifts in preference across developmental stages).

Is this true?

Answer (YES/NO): YES